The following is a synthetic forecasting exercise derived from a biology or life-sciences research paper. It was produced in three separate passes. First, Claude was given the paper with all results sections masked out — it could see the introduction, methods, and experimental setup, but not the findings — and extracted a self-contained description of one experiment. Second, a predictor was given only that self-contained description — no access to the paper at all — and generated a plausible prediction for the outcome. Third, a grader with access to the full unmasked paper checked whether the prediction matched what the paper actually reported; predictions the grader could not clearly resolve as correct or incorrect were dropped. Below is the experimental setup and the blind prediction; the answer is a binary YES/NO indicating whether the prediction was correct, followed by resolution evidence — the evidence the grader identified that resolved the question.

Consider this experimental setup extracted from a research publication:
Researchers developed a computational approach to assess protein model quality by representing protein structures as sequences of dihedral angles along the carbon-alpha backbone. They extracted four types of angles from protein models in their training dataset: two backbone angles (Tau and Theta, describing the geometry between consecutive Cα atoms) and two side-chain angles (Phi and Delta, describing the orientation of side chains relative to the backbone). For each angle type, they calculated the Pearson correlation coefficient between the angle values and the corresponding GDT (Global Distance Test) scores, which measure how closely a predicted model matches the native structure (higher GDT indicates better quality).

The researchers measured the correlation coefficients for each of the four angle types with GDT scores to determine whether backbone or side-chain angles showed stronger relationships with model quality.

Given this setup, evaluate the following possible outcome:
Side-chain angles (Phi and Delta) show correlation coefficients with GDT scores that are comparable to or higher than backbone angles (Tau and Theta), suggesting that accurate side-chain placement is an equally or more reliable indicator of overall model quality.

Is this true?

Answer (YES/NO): NO